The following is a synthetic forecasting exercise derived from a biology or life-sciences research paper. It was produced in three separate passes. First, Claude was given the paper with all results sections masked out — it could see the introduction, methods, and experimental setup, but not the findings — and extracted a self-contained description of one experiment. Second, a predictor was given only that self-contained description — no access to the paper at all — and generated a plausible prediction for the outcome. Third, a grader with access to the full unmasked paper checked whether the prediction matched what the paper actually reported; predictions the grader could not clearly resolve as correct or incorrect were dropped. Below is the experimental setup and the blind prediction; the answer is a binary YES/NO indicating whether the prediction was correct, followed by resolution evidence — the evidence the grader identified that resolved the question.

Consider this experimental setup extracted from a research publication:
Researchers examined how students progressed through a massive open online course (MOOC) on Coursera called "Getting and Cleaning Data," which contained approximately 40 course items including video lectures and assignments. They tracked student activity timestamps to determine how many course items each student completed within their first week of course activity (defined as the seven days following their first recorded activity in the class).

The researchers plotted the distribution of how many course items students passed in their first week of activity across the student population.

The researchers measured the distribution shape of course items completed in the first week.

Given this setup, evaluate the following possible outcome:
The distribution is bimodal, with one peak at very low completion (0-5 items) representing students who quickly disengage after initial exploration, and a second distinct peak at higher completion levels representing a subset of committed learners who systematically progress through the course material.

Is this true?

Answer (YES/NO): YES